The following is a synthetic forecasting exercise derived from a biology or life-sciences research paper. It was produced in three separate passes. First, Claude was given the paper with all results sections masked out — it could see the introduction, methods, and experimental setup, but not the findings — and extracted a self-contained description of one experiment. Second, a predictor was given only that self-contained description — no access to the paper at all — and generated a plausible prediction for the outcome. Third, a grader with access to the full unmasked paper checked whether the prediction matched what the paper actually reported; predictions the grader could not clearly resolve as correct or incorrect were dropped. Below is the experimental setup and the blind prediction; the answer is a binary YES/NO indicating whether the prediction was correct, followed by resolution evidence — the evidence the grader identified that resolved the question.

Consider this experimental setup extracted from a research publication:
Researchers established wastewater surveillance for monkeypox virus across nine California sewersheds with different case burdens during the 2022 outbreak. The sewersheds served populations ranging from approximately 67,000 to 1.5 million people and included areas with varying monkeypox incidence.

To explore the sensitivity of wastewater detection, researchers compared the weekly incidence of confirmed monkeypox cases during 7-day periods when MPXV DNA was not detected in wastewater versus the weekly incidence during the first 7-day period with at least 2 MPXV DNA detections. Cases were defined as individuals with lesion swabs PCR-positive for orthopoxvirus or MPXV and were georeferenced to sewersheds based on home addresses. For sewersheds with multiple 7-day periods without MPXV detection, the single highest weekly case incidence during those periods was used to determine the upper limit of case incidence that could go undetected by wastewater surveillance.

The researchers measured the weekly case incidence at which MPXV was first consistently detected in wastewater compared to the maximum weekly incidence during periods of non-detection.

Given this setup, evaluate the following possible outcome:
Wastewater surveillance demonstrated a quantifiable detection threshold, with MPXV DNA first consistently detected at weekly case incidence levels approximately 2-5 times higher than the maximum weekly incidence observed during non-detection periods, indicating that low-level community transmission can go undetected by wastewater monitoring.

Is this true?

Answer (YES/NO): NO